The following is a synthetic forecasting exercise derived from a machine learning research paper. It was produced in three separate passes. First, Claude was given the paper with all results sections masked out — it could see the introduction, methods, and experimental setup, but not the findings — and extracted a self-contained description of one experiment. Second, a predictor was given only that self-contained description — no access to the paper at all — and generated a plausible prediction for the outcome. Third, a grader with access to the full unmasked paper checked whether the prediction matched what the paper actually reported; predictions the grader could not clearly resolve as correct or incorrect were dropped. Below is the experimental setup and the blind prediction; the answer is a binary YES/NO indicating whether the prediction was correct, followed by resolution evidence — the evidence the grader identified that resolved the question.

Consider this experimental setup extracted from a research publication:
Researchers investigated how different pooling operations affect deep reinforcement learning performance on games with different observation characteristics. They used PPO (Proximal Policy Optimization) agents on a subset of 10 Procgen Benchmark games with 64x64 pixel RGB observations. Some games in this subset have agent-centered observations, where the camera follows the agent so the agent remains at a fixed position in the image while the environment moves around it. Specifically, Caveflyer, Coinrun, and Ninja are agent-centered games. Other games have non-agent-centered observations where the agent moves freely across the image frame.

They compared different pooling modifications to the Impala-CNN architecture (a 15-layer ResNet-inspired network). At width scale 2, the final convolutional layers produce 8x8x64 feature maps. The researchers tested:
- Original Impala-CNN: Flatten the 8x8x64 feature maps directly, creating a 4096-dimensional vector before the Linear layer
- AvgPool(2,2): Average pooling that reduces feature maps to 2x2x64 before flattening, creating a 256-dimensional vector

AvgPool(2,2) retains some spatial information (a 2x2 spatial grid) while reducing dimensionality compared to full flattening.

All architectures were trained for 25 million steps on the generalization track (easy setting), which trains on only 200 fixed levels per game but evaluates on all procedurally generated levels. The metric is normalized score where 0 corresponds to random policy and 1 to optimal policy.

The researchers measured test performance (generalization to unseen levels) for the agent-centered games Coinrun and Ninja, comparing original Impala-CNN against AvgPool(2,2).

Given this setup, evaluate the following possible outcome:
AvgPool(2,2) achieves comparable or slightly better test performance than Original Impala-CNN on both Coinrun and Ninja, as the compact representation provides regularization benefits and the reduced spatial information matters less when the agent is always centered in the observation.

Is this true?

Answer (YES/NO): YES